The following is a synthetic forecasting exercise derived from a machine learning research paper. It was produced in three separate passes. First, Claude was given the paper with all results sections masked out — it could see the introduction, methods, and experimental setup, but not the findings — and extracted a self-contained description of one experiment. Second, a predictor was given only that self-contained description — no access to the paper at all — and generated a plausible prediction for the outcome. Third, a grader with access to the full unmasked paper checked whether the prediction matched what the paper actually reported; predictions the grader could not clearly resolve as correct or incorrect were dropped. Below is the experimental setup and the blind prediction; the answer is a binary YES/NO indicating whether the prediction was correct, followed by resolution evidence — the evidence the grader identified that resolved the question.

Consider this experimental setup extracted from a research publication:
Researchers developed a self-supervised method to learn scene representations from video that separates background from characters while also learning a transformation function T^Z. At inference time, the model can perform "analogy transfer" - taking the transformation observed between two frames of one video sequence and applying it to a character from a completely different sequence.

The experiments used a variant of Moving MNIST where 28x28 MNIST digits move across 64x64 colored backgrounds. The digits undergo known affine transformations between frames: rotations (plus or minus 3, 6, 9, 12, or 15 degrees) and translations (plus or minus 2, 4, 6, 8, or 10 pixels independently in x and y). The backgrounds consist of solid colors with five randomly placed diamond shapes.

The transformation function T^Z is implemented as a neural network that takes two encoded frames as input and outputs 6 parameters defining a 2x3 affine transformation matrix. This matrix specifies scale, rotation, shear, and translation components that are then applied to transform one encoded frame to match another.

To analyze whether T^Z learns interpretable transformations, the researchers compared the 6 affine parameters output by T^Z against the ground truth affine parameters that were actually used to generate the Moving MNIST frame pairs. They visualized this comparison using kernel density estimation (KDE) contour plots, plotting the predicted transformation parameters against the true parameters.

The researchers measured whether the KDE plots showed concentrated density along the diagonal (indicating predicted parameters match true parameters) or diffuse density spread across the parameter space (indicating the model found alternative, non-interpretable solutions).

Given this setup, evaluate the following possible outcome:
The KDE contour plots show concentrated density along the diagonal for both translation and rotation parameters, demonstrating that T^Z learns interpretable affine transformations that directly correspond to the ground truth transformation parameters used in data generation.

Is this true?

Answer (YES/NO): NO